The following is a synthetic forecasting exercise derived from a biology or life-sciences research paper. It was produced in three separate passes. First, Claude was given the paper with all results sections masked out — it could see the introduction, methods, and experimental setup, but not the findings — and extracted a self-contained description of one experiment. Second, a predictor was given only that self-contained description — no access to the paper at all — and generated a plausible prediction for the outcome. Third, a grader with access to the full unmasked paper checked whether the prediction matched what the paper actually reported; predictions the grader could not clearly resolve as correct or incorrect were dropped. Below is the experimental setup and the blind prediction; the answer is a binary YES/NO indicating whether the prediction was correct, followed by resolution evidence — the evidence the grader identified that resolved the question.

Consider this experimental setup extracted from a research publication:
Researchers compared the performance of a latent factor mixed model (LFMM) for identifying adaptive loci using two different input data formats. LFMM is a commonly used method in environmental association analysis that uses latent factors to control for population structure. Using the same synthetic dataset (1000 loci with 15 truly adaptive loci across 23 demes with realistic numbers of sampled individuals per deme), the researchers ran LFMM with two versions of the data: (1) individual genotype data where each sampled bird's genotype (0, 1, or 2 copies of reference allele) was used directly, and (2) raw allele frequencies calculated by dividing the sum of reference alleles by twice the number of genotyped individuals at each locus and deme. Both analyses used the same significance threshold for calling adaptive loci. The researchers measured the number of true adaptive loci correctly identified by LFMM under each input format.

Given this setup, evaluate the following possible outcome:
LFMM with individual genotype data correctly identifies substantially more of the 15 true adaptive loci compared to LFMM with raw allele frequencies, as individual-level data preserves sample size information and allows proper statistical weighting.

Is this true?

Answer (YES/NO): YES